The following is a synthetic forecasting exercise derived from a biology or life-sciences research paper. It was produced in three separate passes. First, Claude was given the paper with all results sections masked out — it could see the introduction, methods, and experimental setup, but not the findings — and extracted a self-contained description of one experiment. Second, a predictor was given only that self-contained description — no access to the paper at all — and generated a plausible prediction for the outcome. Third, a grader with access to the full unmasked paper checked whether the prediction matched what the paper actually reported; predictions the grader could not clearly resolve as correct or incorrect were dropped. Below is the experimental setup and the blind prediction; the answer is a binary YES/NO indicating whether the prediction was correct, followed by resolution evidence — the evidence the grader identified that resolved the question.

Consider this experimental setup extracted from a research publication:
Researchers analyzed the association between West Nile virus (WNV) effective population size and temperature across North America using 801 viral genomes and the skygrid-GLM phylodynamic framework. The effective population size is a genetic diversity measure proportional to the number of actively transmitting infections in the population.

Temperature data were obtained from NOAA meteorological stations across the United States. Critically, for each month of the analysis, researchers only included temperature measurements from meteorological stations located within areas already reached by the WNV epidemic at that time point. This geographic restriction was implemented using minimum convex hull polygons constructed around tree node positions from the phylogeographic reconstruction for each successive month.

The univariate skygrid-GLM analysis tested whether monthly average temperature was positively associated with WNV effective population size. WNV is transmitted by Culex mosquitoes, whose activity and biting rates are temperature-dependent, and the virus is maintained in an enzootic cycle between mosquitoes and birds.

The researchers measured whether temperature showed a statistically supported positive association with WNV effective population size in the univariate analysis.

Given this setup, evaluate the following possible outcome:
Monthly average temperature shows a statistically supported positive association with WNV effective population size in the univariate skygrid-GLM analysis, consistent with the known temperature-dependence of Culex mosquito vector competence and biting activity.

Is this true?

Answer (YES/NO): YES